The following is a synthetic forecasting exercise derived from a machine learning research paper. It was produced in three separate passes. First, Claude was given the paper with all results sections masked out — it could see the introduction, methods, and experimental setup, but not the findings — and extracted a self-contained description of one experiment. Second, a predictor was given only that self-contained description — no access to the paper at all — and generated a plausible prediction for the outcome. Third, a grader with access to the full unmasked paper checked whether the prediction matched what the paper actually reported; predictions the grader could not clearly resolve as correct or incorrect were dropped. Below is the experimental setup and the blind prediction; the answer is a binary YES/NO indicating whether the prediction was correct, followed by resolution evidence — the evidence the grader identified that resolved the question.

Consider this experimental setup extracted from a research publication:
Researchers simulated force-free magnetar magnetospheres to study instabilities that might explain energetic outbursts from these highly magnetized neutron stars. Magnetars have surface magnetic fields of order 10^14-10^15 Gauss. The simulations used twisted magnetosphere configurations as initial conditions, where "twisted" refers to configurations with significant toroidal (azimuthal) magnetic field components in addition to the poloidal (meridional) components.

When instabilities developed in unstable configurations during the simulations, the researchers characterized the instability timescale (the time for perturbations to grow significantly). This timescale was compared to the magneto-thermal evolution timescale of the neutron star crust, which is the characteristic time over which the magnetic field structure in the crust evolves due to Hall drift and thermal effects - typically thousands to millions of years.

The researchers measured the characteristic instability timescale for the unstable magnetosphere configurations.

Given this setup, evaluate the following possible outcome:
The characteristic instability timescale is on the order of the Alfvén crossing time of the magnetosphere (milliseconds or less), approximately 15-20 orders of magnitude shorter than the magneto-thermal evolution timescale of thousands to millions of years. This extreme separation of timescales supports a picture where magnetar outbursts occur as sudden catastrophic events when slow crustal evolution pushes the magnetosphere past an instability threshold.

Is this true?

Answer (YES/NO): NO